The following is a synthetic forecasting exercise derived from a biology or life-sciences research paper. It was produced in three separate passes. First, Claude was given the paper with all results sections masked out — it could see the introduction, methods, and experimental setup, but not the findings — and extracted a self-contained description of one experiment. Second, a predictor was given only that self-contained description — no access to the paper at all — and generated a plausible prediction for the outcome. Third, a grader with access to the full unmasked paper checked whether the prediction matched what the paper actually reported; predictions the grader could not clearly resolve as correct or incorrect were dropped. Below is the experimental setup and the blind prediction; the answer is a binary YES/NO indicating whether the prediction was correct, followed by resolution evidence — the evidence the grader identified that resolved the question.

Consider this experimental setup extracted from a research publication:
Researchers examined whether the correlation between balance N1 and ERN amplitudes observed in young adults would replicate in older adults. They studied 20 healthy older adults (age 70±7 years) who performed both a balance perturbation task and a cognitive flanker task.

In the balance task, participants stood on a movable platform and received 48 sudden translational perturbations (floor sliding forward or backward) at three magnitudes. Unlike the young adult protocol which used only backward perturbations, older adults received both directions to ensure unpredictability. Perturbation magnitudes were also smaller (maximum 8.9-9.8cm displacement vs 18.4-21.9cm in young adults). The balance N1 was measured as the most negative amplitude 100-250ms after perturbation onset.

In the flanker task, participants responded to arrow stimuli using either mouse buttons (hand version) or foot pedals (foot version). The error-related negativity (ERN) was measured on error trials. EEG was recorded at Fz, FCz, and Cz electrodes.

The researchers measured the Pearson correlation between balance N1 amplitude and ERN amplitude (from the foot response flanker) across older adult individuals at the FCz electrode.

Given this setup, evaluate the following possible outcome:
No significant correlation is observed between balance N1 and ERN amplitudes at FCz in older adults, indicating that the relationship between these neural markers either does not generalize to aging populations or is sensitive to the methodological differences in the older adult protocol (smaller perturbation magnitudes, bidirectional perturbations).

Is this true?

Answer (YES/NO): NO